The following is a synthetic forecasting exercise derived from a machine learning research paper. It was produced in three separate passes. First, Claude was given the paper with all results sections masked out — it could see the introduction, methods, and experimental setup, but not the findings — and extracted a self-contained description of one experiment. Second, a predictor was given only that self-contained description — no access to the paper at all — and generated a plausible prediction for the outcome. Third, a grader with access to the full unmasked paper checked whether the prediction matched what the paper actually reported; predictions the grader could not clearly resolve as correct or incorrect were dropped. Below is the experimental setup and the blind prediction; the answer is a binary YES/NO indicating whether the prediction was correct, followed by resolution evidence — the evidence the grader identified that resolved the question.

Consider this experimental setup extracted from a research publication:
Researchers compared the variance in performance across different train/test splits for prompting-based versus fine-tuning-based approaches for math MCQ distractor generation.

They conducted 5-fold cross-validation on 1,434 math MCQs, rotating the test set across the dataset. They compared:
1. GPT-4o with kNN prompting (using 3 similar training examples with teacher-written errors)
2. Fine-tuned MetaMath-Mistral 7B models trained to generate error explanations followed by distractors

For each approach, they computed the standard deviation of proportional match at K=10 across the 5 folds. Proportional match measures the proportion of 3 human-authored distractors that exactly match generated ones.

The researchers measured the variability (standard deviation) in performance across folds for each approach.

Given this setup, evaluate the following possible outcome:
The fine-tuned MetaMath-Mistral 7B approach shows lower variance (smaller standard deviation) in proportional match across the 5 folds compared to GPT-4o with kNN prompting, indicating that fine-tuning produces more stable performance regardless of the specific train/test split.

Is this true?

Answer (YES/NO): YES